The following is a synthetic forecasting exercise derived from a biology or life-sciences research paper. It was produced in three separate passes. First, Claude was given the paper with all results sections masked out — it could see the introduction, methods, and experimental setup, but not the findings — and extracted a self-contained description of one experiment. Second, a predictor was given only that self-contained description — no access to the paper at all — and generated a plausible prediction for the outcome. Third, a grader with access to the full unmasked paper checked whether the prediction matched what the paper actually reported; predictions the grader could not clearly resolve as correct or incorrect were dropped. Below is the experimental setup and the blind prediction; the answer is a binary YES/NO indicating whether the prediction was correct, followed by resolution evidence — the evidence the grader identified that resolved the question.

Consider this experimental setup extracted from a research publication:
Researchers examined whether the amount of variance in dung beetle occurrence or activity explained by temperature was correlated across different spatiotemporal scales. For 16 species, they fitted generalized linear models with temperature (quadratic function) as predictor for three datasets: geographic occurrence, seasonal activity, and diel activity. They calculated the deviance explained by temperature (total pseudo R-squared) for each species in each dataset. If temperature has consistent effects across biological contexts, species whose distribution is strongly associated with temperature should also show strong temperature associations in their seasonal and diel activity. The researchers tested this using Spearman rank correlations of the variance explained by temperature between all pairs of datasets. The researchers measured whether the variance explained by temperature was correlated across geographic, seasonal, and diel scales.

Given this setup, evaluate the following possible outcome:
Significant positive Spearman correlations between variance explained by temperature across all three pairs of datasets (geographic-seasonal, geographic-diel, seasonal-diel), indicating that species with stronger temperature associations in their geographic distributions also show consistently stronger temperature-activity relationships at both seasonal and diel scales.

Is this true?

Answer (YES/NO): NO